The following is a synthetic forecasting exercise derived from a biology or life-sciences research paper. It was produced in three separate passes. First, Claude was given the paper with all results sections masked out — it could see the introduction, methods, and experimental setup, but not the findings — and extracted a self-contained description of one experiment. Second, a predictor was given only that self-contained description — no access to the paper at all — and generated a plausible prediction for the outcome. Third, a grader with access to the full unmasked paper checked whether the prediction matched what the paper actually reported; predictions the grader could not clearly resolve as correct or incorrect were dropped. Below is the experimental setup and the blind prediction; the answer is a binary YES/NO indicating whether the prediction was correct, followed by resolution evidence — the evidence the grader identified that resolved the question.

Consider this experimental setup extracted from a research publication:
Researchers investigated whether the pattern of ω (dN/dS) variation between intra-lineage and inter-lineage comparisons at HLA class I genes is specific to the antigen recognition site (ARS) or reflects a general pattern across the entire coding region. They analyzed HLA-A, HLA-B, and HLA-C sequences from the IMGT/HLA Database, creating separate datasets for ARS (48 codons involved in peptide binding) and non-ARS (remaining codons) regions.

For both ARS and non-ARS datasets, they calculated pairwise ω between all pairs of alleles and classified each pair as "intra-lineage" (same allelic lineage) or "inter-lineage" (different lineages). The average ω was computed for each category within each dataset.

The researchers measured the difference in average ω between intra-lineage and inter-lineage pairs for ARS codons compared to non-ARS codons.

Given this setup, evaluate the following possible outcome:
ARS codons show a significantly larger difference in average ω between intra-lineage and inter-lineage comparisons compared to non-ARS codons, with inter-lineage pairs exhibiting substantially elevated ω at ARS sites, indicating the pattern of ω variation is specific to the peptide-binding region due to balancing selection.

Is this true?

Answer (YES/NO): YES